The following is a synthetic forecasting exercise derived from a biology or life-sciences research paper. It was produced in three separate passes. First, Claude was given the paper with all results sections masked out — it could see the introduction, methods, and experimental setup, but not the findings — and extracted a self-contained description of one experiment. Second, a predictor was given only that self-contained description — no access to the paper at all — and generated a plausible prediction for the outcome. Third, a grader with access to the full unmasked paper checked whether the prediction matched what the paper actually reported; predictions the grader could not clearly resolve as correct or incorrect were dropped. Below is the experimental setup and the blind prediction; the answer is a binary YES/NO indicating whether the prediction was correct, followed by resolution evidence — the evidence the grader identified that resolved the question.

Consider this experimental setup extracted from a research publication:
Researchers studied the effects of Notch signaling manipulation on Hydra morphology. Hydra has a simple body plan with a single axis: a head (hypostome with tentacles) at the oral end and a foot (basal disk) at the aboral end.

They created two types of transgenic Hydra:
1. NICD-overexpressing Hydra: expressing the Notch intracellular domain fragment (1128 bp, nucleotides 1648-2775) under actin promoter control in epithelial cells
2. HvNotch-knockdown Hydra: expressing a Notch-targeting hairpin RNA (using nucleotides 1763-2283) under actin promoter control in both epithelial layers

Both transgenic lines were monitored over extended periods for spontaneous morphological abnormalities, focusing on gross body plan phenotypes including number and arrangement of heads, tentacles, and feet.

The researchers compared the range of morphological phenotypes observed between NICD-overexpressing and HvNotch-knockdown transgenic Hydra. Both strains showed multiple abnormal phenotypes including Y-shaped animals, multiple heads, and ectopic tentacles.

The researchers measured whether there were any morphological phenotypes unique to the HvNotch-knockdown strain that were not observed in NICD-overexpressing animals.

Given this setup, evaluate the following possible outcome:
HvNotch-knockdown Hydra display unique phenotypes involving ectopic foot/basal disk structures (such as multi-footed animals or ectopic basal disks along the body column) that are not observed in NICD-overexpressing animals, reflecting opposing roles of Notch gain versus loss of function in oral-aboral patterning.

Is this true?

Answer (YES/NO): YES